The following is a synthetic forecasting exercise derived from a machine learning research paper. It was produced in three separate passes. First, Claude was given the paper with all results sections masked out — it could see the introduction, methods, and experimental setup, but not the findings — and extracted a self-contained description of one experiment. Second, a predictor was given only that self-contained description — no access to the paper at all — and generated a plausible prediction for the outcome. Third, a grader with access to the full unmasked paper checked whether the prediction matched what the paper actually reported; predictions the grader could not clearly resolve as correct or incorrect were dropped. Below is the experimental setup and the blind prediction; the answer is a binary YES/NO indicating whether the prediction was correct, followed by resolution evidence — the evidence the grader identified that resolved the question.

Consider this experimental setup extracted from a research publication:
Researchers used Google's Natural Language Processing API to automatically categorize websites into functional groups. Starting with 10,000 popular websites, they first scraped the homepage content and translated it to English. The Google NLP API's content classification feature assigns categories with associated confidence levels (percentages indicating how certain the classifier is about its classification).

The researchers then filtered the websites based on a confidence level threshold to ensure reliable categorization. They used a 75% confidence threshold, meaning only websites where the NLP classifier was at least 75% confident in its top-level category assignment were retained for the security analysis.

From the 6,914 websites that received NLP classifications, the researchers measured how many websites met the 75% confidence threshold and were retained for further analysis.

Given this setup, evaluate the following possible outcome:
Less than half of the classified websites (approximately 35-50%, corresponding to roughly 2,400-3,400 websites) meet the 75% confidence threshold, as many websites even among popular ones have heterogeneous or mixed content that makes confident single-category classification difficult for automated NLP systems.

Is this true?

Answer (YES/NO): YES